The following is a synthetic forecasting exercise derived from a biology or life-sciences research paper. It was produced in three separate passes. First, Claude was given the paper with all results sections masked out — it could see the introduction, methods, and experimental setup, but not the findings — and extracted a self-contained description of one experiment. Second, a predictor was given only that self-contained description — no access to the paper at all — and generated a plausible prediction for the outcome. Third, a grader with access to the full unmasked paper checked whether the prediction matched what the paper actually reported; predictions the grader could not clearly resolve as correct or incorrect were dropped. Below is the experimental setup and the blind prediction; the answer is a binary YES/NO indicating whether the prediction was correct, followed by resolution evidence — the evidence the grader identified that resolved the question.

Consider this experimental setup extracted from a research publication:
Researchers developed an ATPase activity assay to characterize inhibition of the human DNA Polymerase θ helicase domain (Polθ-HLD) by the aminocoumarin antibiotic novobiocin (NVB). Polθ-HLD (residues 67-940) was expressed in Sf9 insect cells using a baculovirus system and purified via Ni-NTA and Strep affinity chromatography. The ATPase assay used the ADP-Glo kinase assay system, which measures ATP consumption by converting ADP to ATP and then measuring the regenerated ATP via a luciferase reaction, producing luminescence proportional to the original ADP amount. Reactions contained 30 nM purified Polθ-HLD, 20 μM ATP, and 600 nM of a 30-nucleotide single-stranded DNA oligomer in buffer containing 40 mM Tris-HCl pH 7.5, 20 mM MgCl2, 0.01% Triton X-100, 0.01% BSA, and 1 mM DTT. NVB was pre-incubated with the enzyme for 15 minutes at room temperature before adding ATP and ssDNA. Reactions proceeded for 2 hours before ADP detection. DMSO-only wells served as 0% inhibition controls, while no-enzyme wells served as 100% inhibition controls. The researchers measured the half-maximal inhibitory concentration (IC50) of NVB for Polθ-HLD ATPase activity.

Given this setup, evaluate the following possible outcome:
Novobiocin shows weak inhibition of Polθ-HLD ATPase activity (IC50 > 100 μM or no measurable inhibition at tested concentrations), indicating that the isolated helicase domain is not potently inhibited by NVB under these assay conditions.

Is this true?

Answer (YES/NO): NO